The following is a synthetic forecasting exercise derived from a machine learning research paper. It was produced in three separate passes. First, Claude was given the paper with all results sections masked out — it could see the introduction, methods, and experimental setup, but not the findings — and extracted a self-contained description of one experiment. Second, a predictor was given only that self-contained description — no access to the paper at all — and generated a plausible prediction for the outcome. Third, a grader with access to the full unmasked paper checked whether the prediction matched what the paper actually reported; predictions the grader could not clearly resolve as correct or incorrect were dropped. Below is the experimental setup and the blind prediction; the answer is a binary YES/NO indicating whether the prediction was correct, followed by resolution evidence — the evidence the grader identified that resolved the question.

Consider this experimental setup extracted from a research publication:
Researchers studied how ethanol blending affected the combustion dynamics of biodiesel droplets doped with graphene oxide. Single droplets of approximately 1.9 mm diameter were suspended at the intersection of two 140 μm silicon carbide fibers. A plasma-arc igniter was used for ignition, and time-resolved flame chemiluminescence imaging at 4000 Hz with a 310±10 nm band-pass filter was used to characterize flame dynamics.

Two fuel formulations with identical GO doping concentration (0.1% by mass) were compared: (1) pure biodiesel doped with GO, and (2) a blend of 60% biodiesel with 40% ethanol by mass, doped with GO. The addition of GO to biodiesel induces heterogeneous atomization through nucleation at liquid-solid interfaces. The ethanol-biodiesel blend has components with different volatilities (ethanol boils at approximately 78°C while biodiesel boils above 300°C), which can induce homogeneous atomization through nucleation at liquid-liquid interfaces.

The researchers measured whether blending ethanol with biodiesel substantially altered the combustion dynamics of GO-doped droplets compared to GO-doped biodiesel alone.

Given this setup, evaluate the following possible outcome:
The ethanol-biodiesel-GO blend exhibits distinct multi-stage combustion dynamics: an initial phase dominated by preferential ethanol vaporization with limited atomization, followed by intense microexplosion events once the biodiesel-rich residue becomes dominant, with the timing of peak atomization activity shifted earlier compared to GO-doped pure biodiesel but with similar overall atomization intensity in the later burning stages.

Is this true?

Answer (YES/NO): NO